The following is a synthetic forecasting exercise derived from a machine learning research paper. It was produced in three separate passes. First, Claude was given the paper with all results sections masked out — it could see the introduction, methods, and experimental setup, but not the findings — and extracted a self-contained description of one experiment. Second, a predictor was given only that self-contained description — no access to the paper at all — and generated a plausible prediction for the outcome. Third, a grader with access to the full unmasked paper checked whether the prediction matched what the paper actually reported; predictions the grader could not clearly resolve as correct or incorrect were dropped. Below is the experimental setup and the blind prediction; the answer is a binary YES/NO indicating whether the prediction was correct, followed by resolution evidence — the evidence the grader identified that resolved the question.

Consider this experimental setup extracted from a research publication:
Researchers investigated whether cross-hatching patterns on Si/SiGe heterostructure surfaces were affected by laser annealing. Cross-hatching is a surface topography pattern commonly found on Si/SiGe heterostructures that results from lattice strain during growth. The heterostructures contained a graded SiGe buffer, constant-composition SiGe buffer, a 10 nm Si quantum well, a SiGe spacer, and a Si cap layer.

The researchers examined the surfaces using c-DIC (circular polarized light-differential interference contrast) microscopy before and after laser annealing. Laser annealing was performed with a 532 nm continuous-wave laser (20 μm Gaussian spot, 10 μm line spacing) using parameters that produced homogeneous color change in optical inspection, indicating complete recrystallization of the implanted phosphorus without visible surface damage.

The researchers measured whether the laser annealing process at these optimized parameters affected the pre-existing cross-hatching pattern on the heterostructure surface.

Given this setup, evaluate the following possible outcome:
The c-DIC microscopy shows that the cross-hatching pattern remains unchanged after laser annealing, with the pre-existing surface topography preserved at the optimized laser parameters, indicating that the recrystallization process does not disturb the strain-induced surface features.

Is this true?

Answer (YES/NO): YES